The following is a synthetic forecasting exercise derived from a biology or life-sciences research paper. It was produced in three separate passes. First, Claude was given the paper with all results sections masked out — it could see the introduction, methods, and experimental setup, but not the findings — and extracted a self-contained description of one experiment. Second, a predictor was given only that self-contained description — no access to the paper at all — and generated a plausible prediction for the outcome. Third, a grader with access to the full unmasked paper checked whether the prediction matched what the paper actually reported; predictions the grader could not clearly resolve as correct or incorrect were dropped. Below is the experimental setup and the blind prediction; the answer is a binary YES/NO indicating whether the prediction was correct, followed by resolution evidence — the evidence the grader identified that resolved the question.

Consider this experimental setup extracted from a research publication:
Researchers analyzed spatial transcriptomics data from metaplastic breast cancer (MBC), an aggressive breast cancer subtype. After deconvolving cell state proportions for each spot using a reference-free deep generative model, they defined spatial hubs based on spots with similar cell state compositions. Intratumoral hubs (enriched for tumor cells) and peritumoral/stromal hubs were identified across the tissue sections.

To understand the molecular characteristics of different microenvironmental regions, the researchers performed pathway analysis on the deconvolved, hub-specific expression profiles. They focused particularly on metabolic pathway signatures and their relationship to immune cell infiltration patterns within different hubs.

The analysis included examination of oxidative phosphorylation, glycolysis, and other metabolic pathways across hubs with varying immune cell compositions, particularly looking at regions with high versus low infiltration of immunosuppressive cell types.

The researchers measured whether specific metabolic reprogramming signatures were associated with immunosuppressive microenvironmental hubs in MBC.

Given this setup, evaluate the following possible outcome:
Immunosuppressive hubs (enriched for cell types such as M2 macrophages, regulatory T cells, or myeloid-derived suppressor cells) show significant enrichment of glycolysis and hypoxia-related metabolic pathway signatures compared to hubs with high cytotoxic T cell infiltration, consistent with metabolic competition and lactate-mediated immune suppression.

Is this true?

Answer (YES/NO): NO